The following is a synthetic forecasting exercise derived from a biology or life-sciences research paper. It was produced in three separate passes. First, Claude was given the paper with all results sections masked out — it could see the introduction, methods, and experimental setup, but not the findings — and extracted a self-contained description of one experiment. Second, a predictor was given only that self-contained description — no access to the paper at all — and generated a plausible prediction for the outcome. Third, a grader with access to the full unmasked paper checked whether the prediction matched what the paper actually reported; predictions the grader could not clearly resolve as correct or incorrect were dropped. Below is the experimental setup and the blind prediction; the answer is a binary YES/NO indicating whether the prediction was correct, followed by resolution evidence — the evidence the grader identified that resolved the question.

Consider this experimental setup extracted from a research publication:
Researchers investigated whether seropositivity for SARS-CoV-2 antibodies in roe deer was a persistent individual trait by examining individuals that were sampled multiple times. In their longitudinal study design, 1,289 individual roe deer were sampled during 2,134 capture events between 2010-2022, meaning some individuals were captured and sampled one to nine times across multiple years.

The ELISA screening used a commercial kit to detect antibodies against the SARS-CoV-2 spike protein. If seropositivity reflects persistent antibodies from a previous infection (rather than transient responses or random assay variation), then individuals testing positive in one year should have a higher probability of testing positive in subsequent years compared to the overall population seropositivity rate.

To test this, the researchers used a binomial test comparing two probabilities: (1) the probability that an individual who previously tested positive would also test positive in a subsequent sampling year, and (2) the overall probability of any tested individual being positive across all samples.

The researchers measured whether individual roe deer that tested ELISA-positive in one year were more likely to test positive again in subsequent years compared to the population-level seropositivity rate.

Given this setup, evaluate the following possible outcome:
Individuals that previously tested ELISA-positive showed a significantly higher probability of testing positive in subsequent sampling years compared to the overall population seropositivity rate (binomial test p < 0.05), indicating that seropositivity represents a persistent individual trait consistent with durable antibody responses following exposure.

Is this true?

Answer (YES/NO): NO